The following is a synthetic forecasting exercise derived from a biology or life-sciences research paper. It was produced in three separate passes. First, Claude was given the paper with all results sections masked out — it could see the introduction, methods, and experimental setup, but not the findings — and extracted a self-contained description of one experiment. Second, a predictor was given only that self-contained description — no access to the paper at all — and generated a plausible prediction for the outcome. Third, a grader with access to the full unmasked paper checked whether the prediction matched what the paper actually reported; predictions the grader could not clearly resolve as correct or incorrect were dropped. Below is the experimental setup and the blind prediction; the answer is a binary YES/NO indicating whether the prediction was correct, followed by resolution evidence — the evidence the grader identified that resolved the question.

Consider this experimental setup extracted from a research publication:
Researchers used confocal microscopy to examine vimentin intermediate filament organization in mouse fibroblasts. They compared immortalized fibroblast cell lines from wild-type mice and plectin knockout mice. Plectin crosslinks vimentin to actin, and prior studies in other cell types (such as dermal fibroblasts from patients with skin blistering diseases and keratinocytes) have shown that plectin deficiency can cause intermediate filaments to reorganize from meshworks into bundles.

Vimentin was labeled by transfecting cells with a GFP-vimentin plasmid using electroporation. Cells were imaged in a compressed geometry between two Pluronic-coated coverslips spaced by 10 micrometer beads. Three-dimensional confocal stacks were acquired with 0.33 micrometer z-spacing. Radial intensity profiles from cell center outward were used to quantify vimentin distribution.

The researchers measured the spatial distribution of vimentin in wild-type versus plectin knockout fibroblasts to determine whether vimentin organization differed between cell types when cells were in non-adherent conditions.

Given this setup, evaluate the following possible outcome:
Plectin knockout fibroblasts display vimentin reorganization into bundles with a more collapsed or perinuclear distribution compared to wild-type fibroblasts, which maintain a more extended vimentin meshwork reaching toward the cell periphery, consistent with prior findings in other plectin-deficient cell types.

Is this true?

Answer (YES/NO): NO